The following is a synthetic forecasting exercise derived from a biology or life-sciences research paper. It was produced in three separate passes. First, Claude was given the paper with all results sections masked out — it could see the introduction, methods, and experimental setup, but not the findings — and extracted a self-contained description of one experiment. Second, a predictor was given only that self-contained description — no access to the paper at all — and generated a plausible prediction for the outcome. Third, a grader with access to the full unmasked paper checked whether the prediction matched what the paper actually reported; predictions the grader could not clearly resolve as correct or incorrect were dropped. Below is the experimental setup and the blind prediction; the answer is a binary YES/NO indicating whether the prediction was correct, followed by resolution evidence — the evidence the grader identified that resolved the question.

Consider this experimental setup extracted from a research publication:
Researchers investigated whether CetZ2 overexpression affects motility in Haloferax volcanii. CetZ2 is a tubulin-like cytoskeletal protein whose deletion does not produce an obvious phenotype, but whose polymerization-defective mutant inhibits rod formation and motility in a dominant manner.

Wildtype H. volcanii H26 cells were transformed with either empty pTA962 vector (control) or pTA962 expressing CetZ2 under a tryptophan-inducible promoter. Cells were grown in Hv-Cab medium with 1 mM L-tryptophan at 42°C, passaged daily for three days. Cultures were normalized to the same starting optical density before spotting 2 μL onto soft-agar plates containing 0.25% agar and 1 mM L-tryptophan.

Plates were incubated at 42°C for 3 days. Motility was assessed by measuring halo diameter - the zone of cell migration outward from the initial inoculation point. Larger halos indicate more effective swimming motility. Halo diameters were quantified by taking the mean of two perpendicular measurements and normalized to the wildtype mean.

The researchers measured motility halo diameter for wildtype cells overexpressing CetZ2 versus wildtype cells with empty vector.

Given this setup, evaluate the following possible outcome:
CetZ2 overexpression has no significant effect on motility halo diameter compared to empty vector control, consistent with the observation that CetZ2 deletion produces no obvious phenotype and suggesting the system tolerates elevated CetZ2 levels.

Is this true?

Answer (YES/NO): NO